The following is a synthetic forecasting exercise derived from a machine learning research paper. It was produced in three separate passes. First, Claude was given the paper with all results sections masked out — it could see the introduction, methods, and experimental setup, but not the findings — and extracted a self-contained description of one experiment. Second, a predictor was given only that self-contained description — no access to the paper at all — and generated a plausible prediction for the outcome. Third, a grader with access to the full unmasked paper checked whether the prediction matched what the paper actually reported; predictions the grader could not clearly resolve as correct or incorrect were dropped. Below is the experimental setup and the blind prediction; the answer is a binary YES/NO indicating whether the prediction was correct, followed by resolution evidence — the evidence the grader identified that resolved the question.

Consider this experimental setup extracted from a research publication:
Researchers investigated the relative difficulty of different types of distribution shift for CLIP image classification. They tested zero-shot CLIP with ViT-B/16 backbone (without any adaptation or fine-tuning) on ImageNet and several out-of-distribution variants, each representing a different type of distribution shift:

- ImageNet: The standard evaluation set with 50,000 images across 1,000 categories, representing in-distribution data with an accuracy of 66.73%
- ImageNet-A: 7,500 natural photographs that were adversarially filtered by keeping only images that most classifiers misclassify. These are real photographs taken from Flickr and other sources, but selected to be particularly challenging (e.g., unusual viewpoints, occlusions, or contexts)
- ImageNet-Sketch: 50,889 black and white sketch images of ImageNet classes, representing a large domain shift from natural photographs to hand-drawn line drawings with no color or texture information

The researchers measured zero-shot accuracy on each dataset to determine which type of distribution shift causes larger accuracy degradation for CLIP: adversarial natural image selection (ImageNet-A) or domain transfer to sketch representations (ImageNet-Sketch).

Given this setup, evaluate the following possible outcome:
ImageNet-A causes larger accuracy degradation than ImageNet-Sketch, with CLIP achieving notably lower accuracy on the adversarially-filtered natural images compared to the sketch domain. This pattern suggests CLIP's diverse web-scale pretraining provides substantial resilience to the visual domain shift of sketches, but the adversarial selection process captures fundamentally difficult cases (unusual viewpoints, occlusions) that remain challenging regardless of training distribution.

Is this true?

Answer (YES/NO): NO